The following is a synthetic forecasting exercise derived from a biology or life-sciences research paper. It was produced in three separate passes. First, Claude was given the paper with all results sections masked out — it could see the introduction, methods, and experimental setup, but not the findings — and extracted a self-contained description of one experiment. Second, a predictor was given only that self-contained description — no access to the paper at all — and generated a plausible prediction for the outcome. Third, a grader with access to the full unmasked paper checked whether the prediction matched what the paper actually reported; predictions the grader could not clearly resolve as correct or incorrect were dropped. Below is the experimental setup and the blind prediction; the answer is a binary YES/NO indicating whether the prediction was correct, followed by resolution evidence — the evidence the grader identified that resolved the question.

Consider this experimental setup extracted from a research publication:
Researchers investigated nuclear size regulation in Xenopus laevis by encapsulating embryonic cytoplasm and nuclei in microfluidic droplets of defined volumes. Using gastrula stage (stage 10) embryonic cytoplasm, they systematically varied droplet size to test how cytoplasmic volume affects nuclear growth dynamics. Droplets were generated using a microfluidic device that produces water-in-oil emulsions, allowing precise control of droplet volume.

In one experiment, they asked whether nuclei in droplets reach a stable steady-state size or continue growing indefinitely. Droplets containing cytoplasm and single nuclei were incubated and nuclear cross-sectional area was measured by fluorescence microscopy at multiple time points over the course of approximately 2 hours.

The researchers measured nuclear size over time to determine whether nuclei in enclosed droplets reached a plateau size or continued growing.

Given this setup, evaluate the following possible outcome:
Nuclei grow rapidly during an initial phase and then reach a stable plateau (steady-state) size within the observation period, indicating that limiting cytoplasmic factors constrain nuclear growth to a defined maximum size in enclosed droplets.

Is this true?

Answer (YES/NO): YES